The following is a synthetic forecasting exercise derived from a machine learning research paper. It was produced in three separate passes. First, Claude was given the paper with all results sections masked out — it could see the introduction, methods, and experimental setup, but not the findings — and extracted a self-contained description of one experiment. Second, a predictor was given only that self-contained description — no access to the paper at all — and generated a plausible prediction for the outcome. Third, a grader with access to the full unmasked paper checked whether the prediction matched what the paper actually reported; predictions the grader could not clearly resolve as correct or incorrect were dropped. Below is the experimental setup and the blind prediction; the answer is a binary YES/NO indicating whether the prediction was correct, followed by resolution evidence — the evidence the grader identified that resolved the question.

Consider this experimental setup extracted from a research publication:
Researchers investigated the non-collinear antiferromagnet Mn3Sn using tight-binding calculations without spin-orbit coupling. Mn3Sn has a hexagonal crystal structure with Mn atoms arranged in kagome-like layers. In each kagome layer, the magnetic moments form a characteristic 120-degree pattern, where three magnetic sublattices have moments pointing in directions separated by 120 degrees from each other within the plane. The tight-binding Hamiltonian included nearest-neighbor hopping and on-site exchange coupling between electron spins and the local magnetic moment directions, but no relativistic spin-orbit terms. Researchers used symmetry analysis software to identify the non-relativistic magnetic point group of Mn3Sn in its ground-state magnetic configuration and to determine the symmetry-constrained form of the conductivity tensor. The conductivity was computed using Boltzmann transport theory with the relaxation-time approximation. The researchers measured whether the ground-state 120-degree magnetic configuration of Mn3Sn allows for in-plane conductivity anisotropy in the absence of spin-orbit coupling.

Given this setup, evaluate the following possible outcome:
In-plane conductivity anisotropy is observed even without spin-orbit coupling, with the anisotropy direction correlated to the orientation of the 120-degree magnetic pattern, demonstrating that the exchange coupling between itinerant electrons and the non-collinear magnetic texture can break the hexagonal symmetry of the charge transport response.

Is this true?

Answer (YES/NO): NO